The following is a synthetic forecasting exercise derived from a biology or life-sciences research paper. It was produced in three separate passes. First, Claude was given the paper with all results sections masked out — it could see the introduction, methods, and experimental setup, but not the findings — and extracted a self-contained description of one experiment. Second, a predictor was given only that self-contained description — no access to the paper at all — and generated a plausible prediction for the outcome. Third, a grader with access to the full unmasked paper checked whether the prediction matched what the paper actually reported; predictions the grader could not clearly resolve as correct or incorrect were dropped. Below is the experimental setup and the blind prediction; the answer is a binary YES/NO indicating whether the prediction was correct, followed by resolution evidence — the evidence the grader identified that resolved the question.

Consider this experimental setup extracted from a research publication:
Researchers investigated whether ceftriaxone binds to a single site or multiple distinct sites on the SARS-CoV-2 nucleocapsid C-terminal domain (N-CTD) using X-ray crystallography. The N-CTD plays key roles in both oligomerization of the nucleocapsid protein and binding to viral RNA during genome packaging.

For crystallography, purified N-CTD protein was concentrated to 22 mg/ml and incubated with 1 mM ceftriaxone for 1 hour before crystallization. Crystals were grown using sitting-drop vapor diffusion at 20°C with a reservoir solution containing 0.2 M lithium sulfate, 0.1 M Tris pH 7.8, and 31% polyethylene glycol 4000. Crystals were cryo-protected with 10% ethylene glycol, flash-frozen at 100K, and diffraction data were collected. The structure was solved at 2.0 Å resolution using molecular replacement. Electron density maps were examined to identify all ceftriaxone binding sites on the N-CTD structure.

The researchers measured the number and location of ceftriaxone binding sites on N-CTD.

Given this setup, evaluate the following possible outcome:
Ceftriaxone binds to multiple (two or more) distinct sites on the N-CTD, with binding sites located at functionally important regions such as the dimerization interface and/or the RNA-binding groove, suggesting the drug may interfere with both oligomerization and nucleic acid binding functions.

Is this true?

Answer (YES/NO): YES